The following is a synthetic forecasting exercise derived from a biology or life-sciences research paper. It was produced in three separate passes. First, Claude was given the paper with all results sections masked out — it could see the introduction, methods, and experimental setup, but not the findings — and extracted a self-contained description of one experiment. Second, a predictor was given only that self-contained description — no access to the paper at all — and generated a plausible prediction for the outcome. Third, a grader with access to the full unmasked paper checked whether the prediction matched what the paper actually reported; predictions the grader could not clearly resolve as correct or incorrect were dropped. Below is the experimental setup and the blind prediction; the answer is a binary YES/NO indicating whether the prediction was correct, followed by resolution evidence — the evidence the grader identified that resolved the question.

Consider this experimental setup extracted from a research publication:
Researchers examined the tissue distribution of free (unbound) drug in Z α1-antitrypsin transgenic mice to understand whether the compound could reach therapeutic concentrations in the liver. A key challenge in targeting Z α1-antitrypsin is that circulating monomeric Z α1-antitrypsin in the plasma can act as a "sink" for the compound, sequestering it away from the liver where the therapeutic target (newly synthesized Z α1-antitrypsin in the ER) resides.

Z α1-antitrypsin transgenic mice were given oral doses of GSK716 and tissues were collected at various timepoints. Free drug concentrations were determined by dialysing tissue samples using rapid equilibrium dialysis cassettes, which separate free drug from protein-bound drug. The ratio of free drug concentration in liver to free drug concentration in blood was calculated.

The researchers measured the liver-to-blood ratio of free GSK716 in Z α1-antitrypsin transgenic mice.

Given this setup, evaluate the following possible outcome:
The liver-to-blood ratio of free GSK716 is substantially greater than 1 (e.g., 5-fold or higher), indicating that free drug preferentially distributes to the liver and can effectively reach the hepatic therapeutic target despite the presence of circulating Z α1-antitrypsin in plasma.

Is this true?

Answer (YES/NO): NO